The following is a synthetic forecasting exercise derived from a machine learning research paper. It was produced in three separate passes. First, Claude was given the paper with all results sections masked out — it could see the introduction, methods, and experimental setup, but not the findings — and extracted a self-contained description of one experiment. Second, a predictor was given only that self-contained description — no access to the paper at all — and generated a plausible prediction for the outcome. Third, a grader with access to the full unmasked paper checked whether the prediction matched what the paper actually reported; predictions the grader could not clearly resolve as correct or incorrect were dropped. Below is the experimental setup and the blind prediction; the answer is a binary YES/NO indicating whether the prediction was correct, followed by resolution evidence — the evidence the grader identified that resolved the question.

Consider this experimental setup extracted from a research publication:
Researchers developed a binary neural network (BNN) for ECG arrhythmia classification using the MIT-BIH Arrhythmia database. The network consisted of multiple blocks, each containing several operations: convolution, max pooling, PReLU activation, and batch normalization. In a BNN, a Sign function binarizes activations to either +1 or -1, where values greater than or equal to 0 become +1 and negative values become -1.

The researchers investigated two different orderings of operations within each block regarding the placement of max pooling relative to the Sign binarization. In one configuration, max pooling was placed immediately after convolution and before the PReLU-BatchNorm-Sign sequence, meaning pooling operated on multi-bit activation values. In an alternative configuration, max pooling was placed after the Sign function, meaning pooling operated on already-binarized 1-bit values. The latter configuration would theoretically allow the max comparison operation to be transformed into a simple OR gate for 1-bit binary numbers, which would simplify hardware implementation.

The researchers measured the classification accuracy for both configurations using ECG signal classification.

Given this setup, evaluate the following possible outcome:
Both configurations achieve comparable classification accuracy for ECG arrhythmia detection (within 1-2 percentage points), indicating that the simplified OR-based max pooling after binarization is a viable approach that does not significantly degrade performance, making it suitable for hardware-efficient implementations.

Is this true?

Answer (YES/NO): NO